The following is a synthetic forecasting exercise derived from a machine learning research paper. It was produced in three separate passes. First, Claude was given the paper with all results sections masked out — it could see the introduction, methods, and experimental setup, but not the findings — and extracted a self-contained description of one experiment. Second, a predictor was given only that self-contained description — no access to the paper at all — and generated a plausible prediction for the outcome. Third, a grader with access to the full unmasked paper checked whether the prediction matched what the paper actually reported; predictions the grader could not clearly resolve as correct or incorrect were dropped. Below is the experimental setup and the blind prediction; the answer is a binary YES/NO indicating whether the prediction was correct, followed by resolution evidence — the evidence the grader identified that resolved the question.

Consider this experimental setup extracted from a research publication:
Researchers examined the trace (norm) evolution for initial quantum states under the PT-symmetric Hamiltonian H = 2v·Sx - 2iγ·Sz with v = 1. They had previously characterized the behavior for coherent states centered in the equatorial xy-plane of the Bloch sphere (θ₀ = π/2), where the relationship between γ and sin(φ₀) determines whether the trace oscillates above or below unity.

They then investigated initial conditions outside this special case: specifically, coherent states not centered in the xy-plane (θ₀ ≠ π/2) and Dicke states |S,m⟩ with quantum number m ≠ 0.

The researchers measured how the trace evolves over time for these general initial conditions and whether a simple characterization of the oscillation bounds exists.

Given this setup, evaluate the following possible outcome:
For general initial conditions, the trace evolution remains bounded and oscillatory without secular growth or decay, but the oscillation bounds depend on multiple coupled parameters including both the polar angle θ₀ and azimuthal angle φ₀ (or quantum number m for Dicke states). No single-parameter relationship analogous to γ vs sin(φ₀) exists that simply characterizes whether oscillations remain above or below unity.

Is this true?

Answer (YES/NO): YES